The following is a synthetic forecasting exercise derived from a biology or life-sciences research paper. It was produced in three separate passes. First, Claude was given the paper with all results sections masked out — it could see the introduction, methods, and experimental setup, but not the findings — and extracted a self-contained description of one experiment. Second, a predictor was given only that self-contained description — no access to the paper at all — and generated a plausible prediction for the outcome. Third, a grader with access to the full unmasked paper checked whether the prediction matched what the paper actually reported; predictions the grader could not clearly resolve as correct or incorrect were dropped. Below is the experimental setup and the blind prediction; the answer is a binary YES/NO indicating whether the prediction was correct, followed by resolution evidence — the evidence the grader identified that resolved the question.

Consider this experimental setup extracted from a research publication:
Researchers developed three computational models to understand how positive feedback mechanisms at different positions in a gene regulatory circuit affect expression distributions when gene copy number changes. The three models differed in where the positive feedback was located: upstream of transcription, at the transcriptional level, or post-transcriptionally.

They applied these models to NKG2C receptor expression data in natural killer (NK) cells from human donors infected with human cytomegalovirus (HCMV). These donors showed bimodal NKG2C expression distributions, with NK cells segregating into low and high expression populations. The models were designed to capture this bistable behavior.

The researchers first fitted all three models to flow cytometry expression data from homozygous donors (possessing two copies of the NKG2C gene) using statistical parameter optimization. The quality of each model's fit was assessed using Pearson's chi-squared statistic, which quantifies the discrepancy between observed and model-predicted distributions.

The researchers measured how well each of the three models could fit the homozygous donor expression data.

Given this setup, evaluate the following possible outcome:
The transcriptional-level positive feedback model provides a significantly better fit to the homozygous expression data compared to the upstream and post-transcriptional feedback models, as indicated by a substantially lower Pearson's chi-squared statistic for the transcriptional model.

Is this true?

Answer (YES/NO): NO